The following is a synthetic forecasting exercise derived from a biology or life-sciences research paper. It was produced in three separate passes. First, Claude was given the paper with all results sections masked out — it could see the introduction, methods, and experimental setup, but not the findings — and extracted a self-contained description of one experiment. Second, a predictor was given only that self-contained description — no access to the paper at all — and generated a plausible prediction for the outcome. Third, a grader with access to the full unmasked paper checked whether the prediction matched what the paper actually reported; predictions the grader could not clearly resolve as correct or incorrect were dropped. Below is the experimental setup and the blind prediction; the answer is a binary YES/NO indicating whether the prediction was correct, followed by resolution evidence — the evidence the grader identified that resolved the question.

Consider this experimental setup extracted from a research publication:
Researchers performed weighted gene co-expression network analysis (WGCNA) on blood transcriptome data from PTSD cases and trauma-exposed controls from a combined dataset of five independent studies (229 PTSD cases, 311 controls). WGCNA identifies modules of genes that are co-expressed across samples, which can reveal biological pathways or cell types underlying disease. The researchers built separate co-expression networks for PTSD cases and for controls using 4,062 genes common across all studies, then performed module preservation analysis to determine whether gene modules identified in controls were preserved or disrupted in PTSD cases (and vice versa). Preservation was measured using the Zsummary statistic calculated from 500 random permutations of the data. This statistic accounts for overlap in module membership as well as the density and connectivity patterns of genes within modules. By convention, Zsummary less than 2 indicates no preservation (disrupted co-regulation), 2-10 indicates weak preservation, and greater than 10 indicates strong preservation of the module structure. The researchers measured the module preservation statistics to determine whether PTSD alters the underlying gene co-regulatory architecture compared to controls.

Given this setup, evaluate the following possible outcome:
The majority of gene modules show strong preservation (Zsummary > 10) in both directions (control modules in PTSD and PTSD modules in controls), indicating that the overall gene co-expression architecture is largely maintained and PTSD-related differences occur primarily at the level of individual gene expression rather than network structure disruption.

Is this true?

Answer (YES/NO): YES